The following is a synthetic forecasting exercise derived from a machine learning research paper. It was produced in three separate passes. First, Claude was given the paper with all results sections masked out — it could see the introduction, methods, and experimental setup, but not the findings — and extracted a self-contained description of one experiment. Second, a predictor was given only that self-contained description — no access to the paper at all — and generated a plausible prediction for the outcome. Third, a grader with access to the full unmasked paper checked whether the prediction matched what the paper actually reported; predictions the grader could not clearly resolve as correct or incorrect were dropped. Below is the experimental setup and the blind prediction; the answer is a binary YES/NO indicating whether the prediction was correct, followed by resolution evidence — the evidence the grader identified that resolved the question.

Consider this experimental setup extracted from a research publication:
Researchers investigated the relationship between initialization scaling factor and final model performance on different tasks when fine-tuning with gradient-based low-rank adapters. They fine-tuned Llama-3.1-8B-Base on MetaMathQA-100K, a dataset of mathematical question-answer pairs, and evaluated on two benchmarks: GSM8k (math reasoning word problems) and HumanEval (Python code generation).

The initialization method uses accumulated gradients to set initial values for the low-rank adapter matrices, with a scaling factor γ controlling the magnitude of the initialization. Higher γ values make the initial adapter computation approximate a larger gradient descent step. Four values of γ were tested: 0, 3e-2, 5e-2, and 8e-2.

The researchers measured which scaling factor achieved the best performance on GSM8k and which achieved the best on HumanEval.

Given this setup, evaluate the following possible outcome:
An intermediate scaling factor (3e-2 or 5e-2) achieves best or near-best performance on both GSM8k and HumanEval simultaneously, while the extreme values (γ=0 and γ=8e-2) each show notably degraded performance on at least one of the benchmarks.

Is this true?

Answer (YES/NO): NO